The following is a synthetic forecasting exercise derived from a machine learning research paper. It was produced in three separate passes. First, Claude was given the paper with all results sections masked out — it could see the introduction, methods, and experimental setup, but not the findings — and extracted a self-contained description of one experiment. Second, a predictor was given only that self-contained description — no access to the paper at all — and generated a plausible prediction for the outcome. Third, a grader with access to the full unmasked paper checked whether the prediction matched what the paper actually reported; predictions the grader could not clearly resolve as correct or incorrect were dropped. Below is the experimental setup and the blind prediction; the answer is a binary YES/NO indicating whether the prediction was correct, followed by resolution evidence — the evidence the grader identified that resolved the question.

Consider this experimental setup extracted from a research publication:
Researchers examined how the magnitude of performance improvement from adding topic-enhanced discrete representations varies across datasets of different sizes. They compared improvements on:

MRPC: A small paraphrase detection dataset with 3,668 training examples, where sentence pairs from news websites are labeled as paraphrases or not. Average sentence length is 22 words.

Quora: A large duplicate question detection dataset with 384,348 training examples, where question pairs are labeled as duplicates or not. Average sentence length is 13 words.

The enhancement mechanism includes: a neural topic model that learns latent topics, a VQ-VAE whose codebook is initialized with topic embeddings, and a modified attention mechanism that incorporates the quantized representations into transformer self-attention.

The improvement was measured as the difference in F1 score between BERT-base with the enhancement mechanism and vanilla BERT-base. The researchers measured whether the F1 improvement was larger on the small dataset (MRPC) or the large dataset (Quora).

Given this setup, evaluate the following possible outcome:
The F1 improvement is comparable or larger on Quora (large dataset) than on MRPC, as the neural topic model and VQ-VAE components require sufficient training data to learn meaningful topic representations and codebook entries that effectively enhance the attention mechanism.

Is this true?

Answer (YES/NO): NO